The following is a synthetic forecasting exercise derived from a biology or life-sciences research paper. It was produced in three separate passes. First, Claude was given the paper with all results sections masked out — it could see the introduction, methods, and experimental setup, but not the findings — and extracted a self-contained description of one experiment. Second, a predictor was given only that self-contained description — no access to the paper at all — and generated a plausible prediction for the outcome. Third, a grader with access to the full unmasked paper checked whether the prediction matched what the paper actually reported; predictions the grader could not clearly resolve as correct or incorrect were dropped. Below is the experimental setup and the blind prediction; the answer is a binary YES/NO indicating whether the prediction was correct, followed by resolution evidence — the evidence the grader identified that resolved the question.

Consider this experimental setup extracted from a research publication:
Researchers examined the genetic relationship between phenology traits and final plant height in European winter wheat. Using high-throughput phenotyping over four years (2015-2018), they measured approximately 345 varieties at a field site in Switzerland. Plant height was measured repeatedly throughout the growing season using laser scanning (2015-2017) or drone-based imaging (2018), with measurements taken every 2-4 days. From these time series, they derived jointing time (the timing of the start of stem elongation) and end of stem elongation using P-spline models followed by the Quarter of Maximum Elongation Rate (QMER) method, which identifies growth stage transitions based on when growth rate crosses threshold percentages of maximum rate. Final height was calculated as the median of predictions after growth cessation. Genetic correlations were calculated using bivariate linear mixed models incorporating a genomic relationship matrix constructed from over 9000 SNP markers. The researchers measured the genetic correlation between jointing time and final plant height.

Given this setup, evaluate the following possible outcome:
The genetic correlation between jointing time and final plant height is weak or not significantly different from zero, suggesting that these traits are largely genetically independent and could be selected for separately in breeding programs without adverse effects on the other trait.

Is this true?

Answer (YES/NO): YES